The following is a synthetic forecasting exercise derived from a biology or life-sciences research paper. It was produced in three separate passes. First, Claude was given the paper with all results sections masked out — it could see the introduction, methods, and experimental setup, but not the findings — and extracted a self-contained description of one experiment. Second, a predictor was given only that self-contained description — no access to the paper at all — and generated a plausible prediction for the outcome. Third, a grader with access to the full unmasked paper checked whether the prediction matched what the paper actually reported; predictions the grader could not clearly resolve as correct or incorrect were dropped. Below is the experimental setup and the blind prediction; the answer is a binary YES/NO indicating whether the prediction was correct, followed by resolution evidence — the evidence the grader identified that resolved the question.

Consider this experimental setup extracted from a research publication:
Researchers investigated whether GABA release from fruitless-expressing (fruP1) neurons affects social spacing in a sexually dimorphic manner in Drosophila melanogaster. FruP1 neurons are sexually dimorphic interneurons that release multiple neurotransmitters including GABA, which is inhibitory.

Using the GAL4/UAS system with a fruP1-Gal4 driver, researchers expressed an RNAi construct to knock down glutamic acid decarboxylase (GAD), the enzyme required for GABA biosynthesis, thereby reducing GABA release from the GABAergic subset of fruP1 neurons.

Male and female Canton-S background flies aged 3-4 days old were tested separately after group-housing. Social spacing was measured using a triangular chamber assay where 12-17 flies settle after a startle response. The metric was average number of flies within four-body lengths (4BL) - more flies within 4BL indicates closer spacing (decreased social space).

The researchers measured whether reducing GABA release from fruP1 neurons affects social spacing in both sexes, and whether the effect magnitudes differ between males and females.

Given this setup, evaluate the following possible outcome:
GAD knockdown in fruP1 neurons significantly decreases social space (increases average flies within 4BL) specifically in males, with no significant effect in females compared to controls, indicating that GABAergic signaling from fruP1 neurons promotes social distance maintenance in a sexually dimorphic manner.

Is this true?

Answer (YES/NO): NO